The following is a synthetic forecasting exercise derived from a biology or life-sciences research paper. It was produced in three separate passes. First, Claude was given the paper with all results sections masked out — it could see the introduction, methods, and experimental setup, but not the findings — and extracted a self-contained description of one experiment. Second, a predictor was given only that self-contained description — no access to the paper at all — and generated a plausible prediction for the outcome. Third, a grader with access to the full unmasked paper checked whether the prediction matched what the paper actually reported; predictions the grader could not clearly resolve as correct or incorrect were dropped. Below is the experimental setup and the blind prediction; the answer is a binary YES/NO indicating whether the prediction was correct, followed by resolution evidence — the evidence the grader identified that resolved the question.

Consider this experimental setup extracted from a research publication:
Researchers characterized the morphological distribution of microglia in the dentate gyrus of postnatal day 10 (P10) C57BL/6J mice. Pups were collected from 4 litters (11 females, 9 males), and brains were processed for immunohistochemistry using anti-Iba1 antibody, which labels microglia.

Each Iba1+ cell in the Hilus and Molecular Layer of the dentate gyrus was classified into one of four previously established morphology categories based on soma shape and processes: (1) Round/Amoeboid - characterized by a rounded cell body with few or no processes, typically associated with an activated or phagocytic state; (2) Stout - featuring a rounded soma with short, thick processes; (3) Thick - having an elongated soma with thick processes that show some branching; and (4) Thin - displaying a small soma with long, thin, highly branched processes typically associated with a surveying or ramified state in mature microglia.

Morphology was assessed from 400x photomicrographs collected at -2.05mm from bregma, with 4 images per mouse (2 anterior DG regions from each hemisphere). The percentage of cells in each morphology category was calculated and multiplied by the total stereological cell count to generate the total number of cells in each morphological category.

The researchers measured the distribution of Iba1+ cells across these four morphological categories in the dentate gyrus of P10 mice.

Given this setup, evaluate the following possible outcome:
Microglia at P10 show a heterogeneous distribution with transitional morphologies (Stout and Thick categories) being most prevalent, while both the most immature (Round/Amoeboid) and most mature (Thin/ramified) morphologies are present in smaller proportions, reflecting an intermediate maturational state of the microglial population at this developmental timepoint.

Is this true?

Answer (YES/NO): NO